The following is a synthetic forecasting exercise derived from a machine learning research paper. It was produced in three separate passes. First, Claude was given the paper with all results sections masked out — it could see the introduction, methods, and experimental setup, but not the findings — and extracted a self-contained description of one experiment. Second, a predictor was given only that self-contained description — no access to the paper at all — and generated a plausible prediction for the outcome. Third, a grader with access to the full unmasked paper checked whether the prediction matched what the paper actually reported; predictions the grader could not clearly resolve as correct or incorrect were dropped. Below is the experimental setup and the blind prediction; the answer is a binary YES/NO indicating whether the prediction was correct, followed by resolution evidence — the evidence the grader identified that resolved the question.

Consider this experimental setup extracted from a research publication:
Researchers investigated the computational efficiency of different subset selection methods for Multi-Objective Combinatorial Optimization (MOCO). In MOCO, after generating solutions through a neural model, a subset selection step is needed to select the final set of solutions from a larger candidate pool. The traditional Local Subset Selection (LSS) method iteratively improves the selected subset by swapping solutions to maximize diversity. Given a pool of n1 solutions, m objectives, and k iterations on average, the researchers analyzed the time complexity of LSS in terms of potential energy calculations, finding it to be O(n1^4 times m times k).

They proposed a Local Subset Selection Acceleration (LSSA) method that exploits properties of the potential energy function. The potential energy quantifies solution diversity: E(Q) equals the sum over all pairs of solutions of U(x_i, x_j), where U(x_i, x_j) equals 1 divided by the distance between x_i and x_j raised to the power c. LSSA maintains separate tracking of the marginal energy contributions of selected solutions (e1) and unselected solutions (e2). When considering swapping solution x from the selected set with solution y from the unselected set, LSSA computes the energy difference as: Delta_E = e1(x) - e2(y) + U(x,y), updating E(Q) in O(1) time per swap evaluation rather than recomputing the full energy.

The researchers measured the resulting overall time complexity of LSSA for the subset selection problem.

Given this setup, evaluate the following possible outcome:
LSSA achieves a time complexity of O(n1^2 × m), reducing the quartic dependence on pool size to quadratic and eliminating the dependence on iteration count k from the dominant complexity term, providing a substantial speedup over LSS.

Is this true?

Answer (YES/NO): NO